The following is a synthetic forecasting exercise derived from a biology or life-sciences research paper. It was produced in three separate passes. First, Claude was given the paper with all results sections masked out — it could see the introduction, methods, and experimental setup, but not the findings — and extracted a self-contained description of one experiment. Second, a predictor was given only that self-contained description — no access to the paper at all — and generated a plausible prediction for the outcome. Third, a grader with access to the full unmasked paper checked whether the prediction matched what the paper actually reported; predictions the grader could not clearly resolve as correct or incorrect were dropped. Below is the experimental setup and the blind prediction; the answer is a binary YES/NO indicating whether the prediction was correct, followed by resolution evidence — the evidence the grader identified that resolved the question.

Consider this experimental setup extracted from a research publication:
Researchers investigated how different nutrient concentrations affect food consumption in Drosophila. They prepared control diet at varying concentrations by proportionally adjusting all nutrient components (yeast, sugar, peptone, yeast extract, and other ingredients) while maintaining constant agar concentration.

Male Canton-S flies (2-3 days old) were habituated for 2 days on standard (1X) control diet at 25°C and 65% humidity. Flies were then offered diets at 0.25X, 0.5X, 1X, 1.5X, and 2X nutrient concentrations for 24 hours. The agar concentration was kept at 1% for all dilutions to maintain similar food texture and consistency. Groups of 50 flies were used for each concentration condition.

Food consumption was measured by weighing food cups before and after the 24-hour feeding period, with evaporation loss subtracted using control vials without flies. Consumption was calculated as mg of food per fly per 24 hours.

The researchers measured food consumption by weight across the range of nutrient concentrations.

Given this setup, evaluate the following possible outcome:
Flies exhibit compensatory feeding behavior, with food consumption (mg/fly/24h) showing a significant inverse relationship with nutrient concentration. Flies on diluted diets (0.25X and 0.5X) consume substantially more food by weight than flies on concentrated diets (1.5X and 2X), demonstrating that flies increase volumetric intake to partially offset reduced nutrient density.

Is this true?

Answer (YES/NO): YES